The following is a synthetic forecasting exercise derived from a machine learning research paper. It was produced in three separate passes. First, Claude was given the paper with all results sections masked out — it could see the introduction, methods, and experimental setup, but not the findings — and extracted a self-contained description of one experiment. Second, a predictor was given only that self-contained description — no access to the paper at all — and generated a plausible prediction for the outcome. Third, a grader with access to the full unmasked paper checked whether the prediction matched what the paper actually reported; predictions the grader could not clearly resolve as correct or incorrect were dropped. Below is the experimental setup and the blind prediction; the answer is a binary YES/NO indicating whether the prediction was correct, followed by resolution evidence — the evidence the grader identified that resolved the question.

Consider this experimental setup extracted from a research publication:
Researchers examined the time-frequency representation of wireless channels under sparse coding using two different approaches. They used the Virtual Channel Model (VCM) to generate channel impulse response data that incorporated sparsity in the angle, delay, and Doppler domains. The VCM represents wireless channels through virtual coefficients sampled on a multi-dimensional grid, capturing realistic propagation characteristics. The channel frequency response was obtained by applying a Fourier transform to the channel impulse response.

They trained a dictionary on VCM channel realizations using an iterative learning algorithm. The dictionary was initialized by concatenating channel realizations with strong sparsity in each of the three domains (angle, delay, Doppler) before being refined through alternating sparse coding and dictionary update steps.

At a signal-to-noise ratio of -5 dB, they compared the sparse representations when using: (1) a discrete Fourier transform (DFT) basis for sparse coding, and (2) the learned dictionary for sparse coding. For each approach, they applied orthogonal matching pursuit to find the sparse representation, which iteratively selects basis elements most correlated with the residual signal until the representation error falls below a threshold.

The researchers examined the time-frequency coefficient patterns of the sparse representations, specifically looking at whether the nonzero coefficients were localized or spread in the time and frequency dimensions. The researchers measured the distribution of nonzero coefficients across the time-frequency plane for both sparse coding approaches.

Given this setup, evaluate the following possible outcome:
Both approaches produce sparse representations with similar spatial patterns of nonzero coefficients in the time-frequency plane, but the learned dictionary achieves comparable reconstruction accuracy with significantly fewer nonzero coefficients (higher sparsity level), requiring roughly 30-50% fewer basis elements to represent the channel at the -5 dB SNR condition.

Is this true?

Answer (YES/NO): NO